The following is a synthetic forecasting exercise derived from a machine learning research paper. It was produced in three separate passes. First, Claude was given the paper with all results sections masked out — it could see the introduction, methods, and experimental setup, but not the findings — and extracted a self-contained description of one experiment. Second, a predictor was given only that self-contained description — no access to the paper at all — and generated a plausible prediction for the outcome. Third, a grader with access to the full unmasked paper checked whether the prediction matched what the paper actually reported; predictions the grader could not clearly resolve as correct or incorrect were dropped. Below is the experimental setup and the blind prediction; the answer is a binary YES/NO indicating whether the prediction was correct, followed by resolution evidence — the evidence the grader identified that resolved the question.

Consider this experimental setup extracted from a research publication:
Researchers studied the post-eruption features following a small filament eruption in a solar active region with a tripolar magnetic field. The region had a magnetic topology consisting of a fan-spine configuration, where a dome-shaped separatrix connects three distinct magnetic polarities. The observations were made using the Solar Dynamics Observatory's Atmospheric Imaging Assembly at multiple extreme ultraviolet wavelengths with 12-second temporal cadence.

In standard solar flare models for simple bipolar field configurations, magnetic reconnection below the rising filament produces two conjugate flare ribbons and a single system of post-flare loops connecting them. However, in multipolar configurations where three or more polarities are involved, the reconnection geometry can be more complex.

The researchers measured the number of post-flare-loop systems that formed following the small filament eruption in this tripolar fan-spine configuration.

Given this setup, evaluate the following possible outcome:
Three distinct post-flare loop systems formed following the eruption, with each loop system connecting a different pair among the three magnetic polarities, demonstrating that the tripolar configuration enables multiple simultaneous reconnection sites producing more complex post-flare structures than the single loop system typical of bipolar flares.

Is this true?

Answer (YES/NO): NO